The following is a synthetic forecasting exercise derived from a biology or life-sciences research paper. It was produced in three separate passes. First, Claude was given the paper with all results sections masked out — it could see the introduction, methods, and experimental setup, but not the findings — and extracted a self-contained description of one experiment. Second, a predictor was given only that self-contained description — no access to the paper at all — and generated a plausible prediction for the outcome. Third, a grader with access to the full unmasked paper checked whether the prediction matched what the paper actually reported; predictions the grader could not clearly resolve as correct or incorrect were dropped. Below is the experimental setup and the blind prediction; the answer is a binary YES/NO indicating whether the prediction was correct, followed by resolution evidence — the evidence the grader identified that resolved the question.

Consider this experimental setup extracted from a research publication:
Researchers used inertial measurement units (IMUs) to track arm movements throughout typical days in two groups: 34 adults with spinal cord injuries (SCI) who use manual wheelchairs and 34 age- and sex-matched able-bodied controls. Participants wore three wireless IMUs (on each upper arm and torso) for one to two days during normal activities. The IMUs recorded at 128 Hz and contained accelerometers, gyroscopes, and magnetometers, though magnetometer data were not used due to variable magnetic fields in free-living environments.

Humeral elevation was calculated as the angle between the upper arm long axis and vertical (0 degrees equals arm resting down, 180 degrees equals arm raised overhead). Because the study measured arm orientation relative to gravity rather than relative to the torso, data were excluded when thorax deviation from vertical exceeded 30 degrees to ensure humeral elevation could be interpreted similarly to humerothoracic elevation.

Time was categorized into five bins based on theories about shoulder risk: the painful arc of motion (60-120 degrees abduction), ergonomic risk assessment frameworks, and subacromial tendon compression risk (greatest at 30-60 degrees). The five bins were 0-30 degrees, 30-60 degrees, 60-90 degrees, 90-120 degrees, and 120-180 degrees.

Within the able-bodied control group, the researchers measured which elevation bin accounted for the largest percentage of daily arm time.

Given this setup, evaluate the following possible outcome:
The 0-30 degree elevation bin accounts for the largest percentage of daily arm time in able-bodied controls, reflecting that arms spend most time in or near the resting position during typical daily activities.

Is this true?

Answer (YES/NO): NO